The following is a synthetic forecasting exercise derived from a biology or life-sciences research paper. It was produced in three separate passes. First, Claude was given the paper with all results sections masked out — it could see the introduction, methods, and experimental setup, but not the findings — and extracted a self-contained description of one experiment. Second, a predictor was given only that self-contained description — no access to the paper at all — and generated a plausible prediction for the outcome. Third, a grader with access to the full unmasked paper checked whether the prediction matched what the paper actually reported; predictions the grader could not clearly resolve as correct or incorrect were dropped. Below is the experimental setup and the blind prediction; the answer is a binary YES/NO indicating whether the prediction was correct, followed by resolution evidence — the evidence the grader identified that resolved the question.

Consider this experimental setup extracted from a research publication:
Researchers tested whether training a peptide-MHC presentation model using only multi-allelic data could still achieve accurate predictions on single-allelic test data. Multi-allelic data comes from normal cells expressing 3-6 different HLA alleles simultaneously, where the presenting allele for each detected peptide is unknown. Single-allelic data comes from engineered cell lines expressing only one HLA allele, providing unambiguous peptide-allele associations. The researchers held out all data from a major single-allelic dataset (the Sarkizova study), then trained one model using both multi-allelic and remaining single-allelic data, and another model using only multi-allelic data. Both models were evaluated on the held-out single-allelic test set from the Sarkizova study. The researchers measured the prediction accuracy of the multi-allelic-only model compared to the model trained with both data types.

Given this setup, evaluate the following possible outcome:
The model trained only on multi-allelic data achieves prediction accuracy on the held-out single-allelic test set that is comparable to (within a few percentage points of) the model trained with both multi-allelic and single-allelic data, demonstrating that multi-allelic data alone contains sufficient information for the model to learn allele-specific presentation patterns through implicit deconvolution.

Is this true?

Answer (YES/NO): NO